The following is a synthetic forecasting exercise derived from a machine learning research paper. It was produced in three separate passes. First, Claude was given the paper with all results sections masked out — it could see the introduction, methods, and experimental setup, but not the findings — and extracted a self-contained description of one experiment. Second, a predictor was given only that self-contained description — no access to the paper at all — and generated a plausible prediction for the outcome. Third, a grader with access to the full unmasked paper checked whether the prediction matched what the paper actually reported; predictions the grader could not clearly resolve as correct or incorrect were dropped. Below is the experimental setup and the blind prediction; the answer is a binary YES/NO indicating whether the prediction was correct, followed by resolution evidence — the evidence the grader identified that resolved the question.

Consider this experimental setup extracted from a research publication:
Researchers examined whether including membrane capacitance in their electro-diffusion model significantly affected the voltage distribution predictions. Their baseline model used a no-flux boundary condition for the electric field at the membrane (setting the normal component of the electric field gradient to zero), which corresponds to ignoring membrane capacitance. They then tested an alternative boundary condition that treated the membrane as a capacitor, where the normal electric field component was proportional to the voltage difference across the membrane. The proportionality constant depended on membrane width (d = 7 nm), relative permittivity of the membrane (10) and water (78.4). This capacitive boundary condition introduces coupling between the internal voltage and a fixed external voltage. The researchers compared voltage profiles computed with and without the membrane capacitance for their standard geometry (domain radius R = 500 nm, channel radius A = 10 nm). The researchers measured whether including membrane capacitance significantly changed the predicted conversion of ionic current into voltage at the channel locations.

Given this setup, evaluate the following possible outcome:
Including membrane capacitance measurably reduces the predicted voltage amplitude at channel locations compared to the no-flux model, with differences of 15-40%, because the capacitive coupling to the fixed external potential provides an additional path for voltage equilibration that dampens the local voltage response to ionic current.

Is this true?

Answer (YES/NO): NO